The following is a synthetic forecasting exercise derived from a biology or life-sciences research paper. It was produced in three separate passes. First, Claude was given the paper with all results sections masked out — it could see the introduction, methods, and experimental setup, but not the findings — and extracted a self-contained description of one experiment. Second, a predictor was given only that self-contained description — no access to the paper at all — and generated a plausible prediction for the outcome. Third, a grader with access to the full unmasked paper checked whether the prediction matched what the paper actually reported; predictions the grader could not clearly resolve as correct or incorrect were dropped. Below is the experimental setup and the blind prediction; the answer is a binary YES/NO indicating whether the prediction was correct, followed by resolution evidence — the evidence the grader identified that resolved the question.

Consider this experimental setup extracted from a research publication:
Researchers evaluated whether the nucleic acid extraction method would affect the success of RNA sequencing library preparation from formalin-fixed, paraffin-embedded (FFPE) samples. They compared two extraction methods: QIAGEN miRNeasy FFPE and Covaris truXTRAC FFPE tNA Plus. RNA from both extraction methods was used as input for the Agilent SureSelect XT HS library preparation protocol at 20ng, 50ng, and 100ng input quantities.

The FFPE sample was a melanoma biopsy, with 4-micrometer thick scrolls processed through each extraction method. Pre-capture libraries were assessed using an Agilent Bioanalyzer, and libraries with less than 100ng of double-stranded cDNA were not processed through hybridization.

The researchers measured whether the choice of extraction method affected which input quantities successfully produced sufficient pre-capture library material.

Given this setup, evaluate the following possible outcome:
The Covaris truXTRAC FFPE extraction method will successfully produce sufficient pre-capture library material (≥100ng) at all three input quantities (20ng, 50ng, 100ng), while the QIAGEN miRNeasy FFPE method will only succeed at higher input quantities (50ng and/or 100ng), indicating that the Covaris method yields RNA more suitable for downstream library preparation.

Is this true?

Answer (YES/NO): NO